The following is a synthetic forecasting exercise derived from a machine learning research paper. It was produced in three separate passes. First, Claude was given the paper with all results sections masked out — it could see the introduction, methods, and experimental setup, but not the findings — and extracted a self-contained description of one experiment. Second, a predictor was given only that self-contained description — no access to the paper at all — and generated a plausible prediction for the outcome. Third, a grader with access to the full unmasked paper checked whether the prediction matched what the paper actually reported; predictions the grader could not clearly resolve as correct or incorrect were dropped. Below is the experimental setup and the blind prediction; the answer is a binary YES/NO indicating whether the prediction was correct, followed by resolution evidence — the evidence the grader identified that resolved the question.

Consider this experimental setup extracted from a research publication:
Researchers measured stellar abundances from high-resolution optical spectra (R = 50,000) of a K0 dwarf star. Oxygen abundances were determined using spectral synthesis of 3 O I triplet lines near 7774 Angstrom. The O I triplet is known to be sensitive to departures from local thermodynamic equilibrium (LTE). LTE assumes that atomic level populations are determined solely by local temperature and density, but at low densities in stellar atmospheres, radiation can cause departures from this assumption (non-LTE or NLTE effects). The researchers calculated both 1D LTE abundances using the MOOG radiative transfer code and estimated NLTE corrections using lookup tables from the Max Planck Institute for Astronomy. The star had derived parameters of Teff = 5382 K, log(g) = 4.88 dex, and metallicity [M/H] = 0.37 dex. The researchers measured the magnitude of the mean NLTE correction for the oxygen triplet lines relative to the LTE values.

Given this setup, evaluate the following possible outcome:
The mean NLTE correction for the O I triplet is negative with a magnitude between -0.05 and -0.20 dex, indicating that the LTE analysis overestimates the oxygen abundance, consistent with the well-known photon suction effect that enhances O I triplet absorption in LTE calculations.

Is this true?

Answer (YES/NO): NO